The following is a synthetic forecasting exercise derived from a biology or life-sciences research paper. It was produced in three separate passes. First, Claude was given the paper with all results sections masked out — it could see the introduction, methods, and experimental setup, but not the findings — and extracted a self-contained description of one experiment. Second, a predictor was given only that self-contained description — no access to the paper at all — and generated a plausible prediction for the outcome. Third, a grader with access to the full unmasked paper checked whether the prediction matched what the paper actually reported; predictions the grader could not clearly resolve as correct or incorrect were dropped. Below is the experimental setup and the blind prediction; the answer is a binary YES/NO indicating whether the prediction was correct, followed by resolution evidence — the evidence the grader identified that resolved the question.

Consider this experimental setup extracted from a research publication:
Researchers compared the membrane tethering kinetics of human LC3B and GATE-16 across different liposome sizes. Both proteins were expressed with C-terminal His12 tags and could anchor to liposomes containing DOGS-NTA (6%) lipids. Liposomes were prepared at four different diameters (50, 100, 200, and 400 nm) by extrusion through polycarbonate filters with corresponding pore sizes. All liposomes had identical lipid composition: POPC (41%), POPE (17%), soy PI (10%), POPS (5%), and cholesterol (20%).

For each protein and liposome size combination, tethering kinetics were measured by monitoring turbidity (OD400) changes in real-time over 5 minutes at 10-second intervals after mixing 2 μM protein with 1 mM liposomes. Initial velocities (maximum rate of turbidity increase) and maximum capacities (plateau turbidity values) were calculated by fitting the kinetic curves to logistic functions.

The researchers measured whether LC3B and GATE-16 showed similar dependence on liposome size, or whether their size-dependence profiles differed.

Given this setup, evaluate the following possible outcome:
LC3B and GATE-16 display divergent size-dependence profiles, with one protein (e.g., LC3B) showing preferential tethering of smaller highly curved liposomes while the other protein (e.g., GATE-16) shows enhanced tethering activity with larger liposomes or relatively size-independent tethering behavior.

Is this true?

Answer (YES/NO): YES